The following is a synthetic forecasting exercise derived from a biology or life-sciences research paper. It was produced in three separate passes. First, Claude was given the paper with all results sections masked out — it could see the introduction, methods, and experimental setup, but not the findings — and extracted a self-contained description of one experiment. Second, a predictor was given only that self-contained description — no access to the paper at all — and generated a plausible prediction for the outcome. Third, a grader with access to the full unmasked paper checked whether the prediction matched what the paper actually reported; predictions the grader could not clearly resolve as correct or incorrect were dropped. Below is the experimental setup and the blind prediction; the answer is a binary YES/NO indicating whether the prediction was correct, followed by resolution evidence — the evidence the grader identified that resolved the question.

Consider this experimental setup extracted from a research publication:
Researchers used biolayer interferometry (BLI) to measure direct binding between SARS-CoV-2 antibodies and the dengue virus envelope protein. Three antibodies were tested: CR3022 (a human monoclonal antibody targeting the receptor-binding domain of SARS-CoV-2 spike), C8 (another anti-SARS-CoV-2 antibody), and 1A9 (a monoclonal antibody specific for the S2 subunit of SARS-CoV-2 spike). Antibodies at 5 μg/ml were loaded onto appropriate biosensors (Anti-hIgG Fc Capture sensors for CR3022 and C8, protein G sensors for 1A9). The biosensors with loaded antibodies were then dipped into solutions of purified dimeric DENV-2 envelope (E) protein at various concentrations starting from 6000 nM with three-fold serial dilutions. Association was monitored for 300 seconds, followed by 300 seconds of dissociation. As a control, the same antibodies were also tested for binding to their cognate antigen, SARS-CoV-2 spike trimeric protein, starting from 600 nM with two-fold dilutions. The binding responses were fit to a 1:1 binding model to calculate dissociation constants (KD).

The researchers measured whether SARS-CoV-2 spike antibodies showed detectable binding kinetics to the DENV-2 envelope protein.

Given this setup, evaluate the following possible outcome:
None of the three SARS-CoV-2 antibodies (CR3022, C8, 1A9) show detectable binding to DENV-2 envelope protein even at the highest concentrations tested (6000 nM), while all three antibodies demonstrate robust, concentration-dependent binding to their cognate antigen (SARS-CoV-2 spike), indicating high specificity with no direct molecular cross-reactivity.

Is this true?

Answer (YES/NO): NO